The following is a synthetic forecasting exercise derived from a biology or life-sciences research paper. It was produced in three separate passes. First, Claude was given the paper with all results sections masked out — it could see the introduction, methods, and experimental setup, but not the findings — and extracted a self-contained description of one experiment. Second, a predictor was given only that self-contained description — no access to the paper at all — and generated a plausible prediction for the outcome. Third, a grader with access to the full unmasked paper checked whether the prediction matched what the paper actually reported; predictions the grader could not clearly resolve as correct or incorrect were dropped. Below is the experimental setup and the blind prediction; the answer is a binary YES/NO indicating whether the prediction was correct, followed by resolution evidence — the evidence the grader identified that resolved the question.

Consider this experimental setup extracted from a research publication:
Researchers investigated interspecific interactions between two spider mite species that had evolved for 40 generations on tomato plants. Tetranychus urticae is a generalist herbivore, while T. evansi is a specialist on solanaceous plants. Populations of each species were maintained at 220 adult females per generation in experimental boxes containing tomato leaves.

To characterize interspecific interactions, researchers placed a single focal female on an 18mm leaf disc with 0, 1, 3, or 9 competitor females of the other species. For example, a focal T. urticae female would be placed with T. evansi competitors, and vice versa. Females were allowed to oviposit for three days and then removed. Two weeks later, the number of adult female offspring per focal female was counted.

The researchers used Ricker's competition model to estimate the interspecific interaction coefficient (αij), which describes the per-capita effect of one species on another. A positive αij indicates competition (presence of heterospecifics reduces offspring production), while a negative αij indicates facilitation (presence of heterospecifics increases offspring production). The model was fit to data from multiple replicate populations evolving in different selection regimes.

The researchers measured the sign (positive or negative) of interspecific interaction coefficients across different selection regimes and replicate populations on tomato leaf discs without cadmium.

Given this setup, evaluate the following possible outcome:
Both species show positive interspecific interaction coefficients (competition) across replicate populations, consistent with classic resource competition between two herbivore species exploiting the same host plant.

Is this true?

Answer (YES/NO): NO